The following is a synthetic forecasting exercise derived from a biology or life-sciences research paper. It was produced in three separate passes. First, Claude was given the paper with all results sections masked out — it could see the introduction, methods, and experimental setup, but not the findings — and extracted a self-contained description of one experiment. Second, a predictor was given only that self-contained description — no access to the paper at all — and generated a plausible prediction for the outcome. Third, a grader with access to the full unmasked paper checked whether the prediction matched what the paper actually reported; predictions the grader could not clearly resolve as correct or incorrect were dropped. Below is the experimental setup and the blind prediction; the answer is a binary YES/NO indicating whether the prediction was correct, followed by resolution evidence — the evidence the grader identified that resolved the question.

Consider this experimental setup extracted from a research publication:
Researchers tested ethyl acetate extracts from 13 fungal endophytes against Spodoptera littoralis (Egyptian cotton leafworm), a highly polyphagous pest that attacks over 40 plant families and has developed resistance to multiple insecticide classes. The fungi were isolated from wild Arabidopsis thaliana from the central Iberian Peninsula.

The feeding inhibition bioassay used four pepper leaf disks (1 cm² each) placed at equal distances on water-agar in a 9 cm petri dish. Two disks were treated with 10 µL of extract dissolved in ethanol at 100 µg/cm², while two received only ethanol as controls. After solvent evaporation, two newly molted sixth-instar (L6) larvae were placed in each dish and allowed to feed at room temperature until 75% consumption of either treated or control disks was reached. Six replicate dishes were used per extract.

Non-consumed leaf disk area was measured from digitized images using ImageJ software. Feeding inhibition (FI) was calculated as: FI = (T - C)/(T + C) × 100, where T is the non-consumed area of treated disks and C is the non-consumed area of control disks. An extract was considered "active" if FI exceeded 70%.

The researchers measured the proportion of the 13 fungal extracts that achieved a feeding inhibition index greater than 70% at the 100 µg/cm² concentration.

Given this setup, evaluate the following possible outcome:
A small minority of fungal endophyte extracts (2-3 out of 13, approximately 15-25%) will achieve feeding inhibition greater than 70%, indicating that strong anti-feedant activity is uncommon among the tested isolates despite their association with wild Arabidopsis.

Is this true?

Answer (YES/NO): YES